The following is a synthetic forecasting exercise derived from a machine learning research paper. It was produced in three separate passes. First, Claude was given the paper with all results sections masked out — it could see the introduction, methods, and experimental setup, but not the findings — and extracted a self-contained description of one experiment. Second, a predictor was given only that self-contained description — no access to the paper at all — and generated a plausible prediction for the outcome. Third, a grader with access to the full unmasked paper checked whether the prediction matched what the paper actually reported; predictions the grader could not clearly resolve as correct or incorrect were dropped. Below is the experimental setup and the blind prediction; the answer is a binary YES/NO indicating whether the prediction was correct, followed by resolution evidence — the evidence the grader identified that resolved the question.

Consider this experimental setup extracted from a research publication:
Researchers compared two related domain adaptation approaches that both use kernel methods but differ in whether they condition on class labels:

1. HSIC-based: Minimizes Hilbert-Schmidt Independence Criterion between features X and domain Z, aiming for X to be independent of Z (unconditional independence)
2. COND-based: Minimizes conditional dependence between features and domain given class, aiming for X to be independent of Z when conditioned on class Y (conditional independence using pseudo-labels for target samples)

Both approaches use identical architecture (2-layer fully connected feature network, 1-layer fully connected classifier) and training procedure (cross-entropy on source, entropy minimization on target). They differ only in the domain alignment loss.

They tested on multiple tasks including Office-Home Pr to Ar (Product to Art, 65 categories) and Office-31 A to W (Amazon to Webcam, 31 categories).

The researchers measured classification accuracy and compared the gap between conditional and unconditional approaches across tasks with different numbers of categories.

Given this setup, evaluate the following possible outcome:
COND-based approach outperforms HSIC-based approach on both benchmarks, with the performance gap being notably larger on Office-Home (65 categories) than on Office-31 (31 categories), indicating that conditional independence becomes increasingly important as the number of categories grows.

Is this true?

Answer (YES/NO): NO